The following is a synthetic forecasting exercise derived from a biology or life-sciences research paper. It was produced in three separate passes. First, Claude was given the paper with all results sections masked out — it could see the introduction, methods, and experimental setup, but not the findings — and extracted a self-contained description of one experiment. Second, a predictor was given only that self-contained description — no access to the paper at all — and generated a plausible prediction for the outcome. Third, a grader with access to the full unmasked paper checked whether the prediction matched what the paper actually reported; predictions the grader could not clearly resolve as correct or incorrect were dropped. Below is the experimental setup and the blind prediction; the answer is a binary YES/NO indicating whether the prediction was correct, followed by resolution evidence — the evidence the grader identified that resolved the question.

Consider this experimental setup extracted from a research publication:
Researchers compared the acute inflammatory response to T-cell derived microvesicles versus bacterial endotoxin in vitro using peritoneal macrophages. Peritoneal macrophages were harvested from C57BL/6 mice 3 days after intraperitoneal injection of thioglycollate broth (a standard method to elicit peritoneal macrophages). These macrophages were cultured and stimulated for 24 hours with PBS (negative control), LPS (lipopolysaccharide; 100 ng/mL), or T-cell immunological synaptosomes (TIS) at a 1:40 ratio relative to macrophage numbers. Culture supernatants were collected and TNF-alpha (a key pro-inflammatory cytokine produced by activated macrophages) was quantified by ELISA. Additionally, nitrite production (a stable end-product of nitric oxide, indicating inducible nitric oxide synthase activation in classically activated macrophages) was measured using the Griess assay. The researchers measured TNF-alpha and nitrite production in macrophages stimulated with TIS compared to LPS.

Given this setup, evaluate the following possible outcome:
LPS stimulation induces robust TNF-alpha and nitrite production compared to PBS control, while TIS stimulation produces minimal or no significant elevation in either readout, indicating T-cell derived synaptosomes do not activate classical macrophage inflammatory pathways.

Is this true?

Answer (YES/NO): NO